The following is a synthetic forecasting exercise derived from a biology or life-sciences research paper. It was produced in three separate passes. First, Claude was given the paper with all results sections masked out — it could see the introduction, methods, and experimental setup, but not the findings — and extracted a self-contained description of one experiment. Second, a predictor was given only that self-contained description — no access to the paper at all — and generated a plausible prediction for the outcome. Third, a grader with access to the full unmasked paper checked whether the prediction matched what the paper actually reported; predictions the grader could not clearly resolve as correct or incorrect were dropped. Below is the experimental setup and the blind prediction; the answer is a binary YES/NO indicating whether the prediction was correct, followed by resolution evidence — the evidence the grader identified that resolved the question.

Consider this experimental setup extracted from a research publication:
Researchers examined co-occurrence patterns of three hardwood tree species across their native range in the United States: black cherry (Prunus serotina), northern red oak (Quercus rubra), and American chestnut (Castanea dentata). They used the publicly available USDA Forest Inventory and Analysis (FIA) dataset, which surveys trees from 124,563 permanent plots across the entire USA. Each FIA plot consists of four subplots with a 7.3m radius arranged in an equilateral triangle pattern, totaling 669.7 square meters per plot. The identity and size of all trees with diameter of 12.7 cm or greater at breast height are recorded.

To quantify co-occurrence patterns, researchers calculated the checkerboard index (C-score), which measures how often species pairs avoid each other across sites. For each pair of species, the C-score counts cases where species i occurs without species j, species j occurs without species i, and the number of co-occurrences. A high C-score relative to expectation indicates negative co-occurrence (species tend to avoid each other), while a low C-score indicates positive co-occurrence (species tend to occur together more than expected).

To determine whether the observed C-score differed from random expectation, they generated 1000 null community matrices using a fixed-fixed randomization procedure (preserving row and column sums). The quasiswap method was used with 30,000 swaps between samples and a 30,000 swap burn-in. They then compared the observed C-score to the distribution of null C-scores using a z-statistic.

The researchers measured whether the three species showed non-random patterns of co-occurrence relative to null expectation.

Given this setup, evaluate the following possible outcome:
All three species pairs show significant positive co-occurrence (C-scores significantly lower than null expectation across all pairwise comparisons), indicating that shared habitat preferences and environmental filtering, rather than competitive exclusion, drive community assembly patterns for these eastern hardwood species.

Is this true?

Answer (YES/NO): NO